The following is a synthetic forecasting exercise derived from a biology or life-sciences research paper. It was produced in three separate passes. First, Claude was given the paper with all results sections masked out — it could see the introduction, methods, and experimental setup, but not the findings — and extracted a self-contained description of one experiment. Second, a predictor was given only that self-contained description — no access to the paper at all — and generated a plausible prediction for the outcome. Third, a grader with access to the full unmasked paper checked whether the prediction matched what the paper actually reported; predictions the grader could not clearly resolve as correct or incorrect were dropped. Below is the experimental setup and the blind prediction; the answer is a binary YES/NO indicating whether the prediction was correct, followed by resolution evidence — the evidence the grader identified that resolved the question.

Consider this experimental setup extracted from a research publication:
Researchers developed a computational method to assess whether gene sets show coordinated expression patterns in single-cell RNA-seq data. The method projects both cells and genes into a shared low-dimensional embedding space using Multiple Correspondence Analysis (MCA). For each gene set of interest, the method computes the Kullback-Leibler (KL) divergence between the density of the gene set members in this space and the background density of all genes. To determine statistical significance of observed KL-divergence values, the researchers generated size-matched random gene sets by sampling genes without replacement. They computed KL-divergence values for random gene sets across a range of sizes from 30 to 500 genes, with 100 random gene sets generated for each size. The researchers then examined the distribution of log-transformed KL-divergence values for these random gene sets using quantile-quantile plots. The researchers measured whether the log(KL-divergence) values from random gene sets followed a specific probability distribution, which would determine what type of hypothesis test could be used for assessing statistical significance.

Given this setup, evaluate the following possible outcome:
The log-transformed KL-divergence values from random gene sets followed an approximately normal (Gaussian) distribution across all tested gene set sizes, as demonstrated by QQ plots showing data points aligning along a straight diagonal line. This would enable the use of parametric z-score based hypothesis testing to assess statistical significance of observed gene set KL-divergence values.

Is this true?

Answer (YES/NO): YES